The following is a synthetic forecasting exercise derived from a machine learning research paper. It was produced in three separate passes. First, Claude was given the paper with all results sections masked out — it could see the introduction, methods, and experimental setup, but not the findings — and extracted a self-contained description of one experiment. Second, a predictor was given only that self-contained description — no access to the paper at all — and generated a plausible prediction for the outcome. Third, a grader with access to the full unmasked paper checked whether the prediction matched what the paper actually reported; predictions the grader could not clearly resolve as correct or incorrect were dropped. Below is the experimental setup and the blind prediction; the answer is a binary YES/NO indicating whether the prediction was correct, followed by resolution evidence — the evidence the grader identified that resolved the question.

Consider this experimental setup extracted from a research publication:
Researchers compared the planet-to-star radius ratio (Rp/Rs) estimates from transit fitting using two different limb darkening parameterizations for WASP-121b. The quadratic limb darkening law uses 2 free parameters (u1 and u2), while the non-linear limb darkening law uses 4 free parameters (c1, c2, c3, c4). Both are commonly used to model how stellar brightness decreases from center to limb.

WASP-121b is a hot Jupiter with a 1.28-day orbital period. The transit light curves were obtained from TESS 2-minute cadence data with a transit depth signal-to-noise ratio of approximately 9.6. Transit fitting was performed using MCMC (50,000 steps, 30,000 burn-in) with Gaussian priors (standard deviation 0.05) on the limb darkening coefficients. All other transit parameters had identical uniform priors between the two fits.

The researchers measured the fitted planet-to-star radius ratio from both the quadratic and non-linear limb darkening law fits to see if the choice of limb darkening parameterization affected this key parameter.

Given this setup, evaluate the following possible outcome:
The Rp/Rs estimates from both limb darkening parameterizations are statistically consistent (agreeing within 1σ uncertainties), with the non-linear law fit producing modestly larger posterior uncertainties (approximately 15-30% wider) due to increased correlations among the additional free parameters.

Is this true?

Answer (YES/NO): NO